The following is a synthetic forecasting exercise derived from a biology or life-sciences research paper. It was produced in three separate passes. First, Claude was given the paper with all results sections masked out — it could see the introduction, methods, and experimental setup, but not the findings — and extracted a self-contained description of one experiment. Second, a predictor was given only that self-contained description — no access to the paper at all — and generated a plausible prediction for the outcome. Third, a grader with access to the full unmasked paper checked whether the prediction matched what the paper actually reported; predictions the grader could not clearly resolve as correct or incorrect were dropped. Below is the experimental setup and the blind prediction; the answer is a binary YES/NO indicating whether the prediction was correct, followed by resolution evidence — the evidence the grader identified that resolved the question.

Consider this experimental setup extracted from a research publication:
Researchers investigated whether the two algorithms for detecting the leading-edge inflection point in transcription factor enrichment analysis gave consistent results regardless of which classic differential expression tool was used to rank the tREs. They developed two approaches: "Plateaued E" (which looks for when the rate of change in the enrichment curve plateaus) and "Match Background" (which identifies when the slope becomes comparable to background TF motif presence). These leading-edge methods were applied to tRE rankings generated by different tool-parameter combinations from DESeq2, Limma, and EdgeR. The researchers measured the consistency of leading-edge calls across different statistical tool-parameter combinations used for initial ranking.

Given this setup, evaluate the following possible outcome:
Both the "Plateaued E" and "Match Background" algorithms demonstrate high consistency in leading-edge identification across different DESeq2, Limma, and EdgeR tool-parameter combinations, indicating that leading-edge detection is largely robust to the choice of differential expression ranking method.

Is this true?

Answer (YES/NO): YES